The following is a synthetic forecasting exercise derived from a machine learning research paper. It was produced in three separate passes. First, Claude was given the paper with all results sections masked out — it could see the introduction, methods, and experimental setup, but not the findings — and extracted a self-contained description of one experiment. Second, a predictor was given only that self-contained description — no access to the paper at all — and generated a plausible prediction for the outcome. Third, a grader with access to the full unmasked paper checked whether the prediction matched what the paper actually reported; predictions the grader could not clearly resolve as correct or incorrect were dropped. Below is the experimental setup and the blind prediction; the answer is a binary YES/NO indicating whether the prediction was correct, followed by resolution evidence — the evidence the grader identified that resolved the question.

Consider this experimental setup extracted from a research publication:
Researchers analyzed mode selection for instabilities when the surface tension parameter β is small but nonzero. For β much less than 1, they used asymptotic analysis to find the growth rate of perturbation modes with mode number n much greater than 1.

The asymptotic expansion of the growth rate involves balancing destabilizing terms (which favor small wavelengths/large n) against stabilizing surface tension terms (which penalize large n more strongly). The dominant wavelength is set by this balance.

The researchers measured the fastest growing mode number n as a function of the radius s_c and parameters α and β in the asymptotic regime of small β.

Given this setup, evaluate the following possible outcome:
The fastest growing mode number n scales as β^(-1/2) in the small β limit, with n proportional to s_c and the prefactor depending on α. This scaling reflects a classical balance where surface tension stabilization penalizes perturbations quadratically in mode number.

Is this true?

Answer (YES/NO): NO